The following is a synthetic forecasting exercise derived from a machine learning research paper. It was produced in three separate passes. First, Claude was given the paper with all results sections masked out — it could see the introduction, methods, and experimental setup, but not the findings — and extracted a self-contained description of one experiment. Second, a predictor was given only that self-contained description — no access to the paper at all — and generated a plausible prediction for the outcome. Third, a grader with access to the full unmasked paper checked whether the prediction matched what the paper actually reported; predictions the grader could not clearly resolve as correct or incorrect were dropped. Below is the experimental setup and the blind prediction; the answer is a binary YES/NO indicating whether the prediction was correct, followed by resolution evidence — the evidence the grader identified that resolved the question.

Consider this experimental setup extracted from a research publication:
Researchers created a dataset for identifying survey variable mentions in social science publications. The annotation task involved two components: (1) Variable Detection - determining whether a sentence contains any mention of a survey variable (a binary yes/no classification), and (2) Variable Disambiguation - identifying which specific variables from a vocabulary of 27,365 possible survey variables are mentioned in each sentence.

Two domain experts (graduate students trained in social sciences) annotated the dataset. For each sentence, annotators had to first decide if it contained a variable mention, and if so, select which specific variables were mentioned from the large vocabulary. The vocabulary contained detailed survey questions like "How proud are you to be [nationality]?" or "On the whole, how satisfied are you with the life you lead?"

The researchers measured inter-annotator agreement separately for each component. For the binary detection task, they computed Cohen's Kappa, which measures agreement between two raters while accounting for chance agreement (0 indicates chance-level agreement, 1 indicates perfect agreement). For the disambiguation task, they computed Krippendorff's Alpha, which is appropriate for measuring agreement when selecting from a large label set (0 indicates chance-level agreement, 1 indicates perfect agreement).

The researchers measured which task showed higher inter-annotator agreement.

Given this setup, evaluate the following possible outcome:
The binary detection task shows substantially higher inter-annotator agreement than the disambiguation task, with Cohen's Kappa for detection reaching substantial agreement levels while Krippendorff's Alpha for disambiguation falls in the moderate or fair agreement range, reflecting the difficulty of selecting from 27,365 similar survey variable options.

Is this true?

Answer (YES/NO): NO